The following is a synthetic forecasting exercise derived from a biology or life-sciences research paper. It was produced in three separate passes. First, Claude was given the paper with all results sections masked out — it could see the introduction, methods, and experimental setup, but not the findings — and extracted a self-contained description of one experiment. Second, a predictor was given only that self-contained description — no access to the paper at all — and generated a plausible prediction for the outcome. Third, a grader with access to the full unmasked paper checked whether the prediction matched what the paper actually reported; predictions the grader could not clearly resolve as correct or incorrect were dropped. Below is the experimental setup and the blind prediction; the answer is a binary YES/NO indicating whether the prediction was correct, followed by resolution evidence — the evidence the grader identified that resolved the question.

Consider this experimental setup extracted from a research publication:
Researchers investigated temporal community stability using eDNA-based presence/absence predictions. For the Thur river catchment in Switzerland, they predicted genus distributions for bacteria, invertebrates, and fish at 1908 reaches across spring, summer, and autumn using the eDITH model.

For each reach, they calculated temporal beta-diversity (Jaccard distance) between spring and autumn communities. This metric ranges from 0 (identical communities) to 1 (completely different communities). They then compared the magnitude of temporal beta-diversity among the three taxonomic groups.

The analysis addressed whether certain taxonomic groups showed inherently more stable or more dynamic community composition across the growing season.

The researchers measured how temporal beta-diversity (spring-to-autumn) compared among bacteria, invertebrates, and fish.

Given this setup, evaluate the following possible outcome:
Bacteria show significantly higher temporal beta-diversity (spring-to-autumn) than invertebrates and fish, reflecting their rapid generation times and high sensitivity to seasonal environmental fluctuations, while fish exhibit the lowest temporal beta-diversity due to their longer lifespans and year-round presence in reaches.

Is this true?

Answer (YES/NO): NO